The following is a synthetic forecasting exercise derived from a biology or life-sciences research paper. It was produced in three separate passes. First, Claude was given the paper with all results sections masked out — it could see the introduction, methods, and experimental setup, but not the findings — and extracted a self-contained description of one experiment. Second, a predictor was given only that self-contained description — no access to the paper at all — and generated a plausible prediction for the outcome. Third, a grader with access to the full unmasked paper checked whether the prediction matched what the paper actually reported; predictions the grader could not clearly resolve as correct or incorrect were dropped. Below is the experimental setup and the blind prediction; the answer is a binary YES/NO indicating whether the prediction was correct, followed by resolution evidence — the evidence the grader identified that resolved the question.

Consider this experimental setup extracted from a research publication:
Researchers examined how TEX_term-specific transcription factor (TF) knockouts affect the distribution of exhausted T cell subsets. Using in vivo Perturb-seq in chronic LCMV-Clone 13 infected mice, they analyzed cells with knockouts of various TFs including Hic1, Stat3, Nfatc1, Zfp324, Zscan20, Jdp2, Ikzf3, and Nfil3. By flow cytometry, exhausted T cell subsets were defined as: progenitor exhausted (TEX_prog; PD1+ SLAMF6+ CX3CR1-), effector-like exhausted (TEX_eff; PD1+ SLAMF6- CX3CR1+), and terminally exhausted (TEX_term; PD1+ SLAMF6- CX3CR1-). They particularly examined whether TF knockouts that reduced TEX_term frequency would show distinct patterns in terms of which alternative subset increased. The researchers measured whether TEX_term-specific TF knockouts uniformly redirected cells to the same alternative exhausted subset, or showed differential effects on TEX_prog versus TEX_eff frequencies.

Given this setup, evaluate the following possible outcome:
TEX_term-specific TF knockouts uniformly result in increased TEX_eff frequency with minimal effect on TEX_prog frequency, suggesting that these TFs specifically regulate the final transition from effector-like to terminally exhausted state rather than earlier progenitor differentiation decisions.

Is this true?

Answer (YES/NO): NO